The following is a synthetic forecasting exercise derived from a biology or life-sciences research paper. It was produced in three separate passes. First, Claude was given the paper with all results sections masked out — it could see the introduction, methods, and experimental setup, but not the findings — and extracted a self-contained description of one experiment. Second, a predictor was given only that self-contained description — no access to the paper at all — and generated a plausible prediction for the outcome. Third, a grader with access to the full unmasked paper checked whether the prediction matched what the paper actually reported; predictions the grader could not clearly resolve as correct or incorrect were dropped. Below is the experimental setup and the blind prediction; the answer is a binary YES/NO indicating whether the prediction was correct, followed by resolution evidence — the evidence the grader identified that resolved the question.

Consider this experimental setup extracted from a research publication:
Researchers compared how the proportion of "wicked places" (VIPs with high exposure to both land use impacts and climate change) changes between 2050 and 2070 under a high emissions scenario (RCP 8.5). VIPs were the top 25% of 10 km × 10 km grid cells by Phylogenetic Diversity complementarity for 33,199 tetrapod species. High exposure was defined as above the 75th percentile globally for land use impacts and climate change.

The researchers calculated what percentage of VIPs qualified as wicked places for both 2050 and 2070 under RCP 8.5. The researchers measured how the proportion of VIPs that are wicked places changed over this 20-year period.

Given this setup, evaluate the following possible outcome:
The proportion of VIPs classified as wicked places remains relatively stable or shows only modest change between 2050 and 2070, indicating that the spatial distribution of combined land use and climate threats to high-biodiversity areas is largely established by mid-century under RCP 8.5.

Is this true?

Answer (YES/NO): NO